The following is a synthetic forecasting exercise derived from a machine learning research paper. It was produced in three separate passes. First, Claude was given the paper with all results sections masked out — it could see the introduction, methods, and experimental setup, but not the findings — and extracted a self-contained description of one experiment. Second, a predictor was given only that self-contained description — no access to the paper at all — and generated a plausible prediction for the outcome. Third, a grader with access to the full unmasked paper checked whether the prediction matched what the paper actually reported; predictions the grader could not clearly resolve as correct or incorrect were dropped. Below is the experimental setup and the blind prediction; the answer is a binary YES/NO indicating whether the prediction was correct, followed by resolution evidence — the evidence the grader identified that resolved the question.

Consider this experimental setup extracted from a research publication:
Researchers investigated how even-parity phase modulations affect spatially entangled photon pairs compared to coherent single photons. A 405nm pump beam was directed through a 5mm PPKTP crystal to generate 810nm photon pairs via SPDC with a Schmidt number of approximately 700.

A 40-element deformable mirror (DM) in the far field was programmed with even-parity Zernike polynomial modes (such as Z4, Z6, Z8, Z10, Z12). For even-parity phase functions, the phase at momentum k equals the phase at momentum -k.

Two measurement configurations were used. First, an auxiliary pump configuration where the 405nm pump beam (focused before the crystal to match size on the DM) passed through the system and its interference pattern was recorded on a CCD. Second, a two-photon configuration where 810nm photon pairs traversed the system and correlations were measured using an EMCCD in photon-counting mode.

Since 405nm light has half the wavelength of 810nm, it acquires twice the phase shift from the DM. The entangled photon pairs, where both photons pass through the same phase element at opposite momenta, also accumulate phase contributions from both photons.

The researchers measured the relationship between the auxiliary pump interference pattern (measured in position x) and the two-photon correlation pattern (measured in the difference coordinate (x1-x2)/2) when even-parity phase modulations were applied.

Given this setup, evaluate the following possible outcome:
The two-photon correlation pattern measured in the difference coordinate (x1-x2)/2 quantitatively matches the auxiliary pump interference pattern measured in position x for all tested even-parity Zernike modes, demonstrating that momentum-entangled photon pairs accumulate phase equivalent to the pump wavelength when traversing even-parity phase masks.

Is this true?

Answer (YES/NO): NO